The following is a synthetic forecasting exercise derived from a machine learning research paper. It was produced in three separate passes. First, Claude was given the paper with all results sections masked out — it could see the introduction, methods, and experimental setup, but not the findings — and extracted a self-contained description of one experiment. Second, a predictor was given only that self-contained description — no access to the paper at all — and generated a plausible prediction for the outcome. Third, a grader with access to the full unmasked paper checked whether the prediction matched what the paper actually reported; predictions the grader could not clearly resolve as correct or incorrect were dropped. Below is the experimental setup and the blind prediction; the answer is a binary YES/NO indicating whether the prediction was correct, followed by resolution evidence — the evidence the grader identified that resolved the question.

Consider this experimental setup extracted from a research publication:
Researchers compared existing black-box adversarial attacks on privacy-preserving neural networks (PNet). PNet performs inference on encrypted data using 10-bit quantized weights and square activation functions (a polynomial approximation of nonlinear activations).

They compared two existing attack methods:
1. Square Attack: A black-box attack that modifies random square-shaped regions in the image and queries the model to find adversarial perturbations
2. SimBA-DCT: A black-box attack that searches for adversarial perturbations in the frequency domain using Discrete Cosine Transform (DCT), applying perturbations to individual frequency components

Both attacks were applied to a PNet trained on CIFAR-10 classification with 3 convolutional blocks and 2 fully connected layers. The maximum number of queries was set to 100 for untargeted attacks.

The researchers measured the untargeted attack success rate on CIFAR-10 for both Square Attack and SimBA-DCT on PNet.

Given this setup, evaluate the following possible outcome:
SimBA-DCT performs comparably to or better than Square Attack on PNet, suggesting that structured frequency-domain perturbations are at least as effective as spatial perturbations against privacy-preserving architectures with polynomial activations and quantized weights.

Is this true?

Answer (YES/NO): NO